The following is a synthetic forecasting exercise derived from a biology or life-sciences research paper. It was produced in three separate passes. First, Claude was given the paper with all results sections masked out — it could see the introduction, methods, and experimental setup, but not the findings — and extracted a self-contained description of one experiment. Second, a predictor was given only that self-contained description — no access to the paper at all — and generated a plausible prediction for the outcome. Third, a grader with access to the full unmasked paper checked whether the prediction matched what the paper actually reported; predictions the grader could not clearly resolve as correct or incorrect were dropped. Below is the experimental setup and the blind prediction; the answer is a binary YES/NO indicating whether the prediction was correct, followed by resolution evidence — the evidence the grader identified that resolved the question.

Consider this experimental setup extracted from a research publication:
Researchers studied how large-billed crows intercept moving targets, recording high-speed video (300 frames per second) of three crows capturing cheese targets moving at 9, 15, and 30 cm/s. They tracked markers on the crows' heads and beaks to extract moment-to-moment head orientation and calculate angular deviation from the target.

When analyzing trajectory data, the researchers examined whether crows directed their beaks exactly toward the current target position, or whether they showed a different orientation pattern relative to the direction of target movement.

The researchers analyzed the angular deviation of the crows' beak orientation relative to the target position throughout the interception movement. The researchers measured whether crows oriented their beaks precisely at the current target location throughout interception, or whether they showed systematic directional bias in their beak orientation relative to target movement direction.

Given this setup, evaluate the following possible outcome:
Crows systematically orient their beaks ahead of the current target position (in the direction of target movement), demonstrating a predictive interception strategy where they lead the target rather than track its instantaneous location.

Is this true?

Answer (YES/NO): YES